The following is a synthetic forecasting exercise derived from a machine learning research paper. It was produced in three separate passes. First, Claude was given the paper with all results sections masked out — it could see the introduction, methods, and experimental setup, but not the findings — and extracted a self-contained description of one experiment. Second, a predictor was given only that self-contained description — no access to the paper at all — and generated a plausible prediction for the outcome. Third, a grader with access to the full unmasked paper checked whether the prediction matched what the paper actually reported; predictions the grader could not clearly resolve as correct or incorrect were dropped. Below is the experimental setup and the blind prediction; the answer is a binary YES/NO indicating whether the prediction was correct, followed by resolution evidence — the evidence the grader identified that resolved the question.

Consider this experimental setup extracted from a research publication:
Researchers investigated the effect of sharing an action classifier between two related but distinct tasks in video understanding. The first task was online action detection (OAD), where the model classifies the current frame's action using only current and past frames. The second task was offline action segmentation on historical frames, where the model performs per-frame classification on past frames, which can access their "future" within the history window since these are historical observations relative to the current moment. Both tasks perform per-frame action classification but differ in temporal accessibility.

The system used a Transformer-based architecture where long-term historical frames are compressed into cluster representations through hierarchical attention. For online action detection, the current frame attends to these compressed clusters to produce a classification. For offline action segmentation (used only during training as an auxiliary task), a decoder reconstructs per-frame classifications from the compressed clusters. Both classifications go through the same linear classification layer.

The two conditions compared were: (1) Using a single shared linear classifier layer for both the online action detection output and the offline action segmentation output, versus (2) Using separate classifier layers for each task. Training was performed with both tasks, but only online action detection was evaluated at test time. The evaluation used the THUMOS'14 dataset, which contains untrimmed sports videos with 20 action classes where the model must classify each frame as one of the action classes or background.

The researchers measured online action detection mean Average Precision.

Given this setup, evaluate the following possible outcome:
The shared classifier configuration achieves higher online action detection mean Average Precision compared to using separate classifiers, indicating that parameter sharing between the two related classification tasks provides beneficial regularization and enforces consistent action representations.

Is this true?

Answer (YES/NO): YES